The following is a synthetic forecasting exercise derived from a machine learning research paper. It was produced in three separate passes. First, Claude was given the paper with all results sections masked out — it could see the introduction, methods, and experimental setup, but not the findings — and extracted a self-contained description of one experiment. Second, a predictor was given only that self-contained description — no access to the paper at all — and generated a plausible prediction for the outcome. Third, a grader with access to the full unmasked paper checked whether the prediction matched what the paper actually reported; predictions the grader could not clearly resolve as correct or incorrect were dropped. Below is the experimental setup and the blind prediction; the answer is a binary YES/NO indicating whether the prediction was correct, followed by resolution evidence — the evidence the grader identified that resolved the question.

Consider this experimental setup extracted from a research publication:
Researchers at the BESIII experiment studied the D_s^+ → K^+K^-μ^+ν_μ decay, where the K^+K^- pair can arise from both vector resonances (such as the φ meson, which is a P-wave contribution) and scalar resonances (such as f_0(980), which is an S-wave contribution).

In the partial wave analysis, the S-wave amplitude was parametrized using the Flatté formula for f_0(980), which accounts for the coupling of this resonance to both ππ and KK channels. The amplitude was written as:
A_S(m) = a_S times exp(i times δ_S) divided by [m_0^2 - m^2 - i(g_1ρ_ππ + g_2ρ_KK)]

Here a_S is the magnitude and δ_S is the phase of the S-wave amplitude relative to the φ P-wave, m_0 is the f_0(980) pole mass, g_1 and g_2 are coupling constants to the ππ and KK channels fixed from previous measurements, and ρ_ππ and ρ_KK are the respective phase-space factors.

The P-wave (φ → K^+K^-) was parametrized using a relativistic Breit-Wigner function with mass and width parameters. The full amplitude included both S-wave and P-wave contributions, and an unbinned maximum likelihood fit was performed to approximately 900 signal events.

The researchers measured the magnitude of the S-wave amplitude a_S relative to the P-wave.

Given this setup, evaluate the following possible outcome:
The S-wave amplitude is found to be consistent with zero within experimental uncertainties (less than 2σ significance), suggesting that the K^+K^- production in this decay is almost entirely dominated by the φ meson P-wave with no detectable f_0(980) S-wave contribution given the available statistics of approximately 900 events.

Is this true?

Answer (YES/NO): NO